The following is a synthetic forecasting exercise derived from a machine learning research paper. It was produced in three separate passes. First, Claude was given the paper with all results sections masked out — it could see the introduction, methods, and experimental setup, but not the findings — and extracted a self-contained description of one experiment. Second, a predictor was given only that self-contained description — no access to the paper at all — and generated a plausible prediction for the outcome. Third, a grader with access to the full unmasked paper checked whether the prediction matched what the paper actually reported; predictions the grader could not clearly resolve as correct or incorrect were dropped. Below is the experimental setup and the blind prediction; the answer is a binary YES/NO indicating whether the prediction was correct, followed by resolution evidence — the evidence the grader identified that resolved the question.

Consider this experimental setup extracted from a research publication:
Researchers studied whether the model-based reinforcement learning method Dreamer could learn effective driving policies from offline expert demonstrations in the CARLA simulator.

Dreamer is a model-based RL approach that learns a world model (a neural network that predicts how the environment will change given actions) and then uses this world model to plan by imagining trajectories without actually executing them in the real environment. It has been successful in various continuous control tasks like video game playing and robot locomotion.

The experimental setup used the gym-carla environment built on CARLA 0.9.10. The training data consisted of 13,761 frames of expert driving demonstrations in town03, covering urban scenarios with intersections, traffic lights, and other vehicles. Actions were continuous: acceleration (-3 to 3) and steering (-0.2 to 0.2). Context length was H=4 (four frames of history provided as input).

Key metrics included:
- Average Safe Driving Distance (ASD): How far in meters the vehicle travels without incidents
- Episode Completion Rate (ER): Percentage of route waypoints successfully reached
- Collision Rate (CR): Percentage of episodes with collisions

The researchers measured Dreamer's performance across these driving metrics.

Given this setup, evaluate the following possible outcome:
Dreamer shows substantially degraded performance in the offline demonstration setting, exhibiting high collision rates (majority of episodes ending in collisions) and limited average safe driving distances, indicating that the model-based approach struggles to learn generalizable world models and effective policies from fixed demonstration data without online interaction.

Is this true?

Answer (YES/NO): NO